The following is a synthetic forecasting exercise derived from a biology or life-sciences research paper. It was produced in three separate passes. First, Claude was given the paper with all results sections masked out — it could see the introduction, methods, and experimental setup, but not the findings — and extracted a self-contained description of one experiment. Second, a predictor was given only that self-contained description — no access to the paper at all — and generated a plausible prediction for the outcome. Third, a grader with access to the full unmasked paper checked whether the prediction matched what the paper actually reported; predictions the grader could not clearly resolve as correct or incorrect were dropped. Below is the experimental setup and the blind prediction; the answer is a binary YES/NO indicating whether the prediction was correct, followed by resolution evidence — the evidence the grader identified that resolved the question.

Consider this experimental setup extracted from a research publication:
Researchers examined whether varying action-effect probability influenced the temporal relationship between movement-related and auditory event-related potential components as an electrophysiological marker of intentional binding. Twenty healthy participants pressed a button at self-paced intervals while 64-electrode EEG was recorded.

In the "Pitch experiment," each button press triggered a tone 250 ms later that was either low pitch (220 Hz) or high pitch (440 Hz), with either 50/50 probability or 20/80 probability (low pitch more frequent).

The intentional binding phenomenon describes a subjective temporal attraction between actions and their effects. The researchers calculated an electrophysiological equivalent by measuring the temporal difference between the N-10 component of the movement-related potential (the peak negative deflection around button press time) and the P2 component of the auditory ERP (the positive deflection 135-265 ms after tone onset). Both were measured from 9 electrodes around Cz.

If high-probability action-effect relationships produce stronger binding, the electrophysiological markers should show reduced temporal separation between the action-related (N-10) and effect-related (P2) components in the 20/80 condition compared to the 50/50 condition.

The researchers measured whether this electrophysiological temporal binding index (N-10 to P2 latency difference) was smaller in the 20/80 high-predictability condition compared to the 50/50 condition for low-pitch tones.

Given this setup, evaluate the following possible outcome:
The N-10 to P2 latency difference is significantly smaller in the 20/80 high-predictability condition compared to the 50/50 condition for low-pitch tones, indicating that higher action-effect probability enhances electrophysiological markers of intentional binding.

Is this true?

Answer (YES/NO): NO